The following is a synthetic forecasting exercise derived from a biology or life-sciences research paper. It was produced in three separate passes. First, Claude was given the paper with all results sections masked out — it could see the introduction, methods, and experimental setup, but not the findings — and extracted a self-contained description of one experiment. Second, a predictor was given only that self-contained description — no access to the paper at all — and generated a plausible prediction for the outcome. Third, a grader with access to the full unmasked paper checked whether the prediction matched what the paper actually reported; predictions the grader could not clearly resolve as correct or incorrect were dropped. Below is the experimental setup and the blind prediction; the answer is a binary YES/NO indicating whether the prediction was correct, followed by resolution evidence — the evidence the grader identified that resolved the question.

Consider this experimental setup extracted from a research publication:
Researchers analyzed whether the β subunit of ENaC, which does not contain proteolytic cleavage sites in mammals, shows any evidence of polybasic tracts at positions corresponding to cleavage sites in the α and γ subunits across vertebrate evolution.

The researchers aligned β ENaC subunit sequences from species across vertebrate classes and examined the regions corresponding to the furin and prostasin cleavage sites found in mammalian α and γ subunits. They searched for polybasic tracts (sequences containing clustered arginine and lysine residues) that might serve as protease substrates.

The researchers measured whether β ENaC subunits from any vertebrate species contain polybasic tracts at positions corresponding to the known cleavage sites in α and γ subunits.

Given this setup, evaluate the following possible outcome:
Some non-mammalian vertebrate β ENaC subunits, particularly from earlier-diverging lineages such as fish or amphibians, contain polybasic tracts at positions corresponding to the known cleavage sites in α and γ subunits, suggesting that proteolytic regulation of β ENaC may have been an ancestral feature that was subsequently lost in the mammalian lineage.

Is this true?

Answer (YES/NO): YES